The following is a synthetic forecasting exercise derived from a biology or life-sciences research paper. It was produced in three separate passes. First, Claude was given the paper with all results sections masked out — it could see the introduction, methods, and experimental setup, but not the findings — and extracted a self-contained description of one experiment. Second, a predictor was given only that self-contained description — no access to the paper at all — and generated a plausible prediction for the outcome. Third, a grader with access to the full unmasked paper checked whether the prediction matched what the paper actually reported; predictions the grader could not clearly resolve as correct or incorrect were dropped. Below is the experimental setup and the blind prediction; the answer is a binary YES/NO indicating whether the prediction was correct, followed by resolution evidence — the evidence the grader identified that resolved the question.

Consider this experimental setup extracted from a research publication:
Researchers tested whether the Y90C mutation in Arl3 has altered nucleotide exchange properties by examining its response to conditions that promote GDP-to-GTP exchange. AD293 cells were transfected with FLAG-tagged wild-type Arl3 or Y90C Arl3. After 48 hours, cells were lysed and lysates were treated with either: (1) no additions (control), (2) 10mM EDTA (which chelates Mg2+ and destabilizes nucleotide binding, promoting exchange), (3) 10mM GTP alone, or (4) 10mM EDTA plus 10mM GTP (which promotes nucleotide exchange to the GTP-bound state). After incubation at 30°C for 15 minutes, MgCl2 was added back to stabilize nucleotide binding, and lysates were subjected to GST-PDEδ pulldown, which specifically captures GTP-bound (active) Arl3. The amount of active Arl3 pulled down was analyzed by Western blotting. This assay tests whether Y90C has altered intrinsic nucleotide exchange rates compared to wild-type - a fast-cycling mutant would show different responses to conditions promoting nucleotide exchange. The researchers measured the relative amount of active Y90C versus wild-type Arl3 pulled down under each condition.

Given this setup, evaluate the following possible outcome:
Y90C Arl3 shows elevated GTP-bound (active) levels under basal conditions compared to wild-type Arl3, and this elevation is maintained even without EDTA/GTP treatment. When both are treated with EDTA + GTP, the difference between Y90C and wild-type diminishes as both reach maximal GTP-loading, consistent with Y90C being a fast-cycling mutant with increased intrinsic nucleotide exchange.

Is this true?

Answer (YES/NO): NO